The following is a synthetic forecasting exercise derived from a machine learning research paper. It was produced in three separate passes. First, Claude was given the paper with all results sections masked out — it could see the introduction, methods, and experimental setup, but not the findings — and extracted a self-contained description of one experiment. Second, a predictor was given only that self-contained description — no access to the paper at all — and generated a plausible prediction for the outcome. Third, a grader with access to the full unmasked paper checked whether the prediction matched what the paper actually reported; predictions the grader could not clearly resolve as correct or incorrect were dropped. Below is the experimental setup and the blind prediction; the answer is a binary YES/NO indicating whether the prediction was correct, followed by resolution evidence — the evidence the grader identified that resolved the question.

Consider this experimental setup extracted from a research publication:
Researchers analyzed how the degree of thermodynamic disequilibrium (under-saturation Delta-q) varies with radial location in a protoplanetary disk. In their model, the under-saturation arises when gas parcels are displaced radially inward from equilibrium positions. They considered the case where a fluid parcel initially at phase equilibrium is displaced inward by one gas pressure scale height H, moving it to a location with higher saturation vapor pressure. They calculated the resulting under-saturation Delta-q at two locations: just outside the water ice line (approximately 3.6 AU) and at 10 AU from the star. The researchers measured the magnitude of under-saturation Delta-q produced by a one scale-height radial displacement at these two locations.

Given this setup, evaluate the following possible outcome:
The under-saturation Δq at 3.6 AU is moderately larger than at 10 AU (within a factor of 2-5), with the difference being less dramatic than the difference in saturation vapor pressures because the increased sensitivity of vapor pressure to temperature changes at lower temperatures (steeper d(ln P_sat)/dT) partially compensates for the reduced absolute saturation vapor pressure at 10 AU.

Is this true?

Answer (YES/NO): NO